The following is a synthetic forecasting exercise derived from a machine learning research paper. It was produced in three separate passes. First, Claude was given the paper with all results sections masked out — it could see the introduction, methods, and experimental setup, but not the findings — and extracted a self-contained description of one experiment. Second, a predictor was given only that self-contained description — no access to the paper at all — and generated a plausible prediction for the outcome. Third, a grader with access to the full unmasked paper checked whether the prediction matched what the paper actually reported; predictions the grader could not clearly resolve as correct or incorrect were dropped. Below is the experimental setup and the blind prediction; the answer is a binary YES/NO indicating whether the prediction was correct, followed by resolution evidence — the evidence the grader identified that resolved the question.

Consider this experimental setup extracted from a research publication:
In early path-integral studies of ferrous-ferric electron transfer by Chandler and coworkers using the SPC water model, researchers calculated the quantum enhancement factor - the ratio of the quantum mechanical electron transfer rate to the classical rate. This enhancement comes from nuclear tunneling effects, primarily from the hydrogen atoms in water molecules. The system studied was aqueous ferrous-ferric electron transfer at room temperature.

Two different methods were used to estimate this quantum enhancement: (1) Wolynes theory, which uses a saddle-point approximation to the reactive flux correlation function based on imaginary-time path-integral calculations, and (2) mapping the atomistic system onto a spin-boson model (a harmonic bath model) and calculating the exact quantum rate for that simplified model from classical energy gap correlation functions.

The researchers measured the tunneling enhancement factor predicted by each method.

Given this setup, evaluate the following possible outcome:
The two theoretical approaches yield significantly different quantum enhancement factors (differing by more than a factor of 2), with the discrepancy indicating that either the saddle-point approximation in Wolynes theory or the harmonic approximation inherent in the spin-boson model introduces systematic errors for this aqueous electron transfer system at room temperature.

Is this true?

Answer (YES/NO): NO